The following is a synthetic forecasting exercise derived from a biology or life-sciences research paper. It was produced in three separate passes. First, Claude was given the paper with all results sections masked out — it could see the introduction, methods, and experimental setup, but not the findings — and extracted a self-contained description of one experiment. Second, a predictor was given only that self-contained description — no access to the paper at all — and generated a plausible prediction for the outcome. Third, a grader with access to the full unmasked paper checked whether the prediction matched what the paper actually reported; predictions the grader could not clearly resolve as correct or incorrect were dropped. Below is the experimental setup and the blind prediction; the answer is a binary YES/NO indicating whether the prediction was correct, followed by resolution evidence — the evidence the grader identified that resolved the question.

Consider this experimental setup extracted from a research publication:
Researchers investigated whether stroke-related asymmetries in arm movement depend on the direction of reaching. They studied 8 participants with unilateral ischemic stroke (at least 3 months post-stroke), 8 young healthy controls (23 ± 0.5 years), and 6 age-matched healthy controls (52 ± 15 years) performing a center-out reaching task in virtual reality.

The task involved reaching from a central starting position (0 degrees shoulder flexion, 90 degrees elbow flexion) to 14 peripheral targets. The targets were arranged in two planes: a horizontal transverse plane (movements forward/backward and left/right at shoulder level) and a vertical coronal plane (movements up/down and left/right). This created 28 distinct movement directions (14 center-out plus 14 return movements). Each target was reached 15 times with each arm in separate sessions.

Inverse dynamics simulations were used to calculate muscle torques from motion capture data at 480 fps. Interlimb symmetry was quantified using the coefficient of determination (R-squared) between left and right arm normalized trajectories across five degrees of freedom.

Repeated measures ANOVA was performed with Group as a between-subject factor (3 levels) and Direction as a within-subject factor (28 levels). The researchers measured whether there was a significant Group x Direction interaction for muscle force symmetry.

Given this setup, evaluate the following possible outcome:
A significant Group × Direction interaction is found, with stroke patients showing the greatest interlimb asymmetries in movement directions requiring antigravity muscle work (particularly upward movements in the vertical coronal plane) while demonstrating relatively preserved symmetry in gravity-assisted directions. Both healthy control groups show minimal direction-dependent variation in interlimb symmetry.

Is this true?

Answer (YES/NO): NO